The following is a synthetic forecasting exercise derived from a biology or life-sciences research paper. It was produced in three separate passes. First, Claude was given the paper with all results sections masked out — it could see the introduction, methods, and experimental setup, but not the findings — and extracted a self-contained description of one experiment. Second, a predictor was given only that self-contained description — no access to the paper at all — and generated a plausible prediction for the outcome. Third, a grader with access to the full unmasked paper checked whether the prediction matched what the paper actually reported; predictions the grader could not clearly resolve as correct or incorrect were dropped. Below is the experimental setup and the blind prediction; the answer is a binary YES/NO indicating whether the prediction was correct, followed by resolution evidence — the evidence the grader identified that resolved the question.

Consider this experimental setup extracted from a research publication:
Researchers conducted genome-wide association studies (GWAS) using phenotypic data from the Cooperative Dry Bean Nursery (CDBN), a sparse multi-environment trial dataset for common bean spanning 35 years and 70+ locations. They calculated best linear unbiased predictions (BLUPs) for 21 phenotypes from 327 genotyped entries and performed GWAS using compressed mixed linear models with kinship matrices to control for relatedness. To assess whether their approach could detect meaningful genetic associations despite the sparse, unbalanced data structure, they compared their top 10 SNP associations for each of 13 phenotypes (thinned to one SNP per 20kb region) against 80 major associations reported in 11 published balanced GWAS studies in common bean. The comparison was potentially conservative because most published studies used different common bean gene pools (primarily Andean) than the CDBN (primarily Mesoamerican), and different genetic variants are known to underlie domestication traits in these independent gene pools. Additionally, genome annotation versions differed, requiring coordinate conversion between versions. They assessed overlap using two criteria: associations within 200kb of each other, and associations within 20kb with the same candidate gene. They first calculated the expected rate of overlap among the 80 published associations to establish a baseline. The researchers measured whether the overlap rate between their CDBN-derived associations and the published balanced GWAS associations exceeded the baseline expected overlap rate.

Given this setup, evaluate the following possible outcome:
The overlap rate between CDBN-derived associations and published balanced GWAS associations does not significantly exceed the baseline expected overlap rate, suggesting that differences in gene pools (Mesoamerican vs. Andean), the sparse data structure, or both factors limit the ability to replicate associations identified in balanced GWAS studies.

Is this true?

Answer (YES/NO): NO